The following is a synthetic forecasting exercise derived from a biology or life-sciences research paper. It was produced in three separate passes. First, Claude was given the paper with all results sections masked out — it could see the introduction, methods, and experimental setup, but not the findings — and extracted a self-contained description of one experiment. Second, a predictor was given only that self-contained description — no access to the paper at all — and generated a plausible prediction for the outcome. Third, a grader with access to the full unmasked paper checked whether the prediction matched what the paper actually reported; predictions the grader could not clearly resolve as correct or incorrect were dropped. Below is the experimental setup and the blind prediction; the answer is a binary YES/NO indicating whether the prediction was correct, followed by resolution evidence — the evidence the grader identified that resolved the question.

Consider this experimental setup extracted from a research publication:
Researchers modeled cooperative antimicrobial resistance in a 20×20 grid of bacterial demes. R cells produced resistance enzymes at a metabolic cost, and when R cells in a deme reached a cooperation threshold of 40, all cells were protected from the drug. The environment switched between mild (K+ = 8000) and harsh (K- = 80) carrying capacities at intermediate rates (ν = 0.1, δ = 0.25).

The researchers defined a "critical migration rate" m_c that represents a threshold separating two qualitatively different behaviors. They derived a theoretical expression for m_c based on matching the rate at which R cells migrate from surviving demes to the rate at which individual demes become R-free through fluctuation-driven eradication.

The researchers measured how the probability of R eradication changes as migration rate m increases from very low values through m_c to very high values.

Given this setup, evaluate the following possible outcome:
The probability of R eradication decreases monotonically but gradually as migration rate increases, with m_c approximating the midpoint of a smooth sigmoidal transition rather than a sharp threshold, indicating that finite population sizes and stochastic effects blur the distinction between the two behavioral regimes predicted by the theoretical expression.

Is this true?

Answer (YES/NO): NO